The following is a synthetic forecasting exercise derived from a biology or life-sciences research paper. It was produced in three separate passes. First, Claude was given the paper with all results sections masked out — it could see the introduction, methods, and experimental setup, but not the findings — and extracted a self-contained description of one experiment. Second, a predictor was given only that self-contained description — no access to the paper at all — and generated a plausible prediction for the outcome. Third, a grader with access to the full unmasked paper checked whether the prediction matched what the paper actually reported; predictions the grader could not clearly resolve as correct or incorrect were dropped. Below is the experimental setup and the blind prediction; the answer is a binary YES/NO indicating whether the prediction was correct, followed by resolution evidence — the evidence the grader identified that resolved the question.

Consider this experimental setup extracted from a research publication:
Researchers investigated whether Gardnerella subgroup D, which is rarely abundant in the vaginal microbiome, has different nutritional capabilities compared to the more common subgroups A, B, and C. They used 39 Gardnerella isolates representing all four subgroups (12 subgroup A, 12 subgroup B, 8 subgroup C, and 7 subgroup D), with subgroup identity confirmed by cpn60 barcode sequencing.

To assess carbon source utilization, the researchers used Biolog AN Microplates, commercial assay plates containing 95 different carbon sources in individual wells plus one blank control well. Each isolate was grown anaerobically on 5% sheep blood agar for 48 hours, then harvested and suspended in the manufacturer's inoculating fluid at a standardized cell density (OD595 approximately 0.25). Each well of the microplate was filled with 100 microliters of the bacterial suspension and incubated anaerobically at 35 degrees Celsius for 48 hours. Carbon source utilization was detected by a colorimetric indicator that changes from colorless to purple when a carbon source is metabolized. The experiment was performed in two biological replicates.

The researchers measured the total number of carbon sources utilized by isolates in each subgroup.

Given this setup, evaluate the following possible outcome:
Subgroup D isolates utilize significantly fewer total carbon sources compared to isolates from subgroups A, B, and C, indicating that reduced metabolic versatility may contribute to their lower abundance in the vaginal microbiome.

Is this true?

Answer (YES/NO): NO